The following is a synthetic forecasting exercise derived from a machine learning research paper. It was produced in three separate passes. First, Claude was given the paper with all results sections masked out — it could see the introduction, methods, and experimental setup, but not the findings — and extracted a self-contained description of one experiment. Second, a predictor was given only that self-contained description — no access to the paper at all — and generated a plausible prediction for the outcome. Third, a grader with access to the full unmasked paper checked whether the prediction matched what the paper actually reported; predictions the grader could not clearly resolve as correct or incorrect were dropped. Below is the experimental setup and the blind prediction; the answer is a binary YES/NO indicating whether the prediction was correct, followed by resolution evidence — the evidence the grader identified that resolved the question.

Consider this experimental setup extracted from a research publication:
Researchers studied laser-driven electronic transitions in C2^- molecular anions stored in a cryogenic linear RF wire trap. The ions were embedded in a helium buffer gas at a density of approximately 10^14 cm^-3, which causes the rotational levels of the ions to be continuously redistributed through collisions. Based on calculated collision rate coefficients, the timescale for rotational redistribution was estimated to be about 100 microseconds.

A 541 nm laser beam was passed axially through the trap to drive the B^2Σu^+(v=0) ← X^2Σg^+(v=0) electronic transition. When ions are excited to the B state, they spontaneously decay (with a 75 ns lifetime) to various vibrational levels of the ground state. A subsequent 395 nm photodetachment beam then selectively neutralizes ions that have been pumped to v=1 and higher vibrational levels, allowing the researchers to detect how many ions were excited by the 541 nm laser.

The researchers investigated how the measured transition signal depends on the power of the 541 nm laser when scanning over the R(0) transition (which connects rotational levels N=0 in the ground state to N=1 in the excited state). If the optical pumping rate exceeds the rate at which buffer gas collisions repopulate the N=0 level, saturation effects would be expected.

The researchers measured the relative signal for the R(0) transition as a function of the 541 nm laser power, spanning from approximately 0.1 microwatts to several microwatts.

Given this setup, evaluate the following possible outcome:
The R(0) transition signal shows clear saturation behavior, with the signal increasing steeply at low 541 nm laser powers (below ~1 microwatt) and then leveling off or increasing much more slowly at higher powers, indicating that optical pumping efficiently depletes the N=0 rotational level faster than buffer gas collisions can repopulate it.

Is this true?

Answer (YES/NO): NO